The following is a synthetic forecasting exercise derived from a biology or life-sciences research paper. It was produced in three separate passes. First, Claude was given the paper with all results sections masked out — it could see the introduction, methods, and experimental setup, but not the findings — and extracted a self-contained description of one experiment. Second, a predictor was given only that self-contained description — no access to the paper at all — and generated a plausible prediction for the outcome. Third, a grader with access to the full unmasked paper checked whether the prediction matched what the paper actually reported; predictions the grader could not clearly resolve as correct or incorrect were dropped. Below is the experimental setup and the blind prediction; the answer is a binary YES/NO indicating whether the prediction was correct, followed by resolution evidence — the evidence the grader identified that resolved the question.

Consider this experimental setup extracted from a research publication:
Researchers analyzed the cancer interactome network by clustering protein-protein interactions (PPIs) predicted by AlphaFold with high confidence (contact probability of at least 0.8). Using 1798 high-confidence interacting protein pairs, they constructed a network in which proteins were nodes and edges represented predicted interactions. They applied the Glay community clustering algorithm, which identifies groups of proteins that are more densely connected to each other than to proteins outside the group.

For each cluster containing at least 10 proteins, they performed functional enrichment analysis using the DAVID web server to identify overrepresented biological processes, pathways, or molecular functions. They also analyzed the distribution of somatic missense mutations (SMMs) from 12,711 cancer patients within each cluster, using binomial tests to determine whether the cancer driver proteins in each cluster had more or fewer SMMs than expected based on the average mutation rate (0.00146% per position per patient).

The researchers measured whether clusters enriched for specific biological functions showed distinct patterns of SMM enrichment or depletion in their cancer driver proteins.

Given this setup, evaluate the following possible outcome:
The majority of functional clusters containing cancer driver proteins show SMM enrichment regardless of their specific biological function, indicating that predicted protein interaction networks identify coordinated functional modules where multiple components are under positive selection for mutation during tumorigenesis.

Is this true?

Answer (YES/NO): NO